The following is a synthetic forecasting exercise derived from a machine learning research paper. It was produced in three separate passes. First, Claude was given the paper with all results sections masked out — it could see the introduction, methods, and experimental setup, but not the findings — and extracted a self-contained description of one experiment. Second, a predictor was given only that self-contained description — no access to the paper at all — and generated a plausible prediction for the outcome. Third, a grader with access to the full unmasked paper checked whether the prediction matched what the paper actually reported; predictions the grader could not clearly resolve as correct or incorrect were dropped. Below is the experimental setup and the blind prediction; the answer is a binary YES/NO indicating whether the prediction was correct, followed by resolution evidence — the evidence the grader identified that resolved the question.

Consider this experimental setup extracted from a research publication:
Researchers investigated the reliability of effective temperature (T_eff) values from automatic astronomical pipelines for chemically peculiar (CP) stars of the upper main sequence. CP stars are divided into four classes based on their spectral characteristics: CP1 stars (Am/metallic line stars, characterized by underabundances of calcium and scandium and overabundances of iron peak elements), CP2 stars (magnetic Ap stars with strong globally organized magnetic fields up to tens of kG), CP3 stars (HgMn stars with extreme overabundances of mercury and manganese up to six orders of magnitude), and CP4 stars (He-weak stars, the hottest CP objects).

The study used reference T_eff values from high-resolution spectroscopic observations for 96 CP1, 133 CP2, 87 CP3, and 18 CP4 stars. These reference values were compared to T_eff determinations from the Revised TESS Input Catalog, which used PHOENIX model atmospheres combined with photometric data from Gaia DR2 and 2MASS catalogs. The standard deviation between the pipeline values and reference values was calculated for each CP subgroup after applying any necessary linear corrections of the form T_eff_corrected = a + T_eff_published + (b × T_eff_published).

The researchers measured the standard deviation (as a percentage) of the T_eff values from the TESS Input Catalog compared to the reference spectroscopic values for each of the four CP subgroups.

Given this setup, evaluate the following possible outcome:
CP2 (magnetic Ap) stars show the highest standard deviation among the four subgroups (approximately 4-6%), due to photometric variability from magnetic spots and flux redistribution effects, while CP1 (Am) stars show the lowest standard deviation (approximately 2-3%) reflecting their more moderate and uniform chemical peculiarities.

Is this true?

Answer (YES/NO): NO